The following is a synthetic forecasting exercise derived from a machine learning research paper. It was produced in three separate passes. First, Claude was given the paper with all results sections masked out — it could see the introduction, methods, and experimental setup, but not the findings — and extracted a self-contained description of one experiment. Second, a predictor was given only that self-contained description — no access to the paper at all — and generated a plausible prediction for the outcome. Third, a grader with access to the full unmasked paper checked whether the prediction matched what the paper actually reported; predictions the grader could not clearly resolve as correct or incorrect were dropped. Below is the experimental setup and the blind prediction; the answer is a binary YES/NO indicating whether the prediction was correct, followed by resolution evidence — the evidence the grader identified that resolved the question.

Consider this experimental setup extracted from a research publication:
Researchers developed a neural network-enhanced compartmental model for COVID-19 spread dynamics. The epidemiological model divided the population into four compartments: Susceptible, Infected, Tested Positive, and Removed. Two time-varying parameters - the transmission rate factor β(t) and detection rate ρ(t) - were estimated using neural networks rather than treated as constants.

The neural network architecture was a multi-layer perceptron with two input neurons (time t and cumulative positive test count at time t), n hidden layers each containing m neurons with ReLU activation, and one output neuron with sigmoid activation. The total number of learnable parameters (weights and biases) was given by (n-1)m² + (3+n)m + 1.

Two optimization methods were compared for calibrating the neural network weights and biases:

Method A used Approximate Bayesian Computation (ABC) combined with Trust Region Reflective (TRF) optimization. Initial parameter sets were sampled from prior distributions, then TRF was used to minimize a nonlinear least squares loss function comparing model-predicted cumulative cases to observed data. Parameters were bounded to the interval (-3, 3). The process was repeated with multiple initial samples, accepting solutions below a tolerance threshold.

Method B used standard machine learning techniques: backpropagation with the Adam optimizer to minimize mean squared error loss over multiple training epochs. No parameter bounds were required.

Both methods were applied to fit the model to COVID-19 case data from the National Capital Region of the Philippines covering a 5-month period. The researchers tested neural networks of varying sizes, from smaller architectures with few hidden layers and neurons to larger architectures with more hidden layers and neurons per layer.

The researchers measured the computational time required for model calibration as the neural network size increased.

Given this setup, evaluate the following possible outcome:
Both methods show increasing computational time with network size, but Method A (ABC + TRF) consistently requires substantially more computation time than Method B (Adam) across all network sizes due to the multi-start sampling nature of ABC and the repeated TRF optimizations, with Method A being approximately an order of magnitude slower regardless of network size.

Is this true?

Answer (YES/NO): NO